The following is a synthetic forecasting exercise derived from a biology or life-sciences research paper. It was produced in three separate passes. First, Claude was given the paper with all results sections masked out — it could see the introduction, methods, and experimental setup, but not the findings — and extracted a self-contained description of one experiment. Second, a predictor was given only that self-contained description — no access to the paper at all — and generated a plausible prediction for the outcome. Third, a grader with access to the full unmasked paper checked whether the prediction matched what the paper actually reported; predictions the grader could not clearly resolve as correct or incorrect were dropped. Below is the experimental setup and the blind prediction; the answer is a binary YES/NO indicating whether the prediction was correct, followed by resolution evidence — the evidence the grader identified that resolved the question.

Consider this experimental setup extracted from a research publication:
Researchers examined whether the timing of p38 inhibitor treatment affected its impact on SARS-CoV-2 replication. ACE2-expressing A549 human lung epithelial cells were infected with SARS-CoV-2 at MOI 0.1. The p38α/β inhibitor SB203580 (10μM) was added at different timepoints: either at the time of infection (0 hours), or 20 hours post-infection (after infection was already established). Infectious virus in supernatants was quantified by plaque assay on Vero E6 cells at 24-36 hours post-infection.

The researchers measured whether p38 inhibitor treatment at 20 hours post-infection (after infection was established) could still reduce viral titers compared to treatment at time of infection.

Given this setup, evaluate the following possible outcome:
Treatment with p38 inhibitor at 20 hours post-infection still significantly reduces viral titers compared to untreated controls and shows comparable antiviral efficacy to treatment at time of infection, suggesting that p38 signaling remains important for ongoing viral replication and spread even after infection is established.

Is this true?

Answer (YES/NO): NO